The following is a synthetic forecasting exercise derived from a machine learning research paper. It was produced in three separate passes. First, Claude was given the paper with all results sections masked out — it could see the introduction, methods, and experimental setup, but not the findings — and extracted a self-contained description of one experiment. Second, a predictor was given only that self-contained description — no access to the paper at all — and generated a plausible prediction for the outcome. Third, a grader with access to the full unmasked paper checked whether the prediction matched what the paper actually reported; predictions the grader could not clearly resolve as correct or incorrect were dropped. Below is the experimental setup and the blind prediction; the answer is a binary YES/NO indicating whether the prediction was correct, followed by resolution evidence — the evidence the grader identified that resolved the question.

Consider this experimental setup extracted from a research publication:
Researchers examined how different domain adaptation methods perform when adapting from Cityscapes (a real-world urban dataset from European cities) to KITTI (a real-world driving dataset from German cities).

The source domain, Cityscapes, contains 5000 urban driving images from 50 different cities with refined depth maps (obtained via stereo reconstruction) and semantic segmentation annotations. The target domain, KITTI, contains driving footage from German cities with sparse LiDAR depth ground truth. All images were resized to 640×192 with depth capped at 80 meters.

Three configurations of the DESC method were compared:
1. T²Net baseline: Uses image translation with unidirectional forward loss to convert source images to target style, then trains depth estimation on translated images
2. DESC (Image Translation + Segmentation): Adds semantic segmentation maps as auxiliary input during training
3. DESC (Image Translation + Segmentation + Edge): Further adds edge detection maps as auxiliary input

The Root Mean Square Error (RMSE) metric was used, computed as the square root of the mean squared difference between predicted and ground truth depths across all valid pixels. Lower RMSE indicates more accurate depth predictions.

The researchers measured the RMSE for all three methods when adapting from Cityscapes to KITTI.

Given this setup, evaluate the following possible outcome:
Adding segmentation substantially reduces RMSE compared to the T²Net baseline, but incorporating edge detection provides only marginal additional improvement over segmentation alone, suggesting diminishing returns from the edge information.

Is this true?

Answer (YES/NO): NO